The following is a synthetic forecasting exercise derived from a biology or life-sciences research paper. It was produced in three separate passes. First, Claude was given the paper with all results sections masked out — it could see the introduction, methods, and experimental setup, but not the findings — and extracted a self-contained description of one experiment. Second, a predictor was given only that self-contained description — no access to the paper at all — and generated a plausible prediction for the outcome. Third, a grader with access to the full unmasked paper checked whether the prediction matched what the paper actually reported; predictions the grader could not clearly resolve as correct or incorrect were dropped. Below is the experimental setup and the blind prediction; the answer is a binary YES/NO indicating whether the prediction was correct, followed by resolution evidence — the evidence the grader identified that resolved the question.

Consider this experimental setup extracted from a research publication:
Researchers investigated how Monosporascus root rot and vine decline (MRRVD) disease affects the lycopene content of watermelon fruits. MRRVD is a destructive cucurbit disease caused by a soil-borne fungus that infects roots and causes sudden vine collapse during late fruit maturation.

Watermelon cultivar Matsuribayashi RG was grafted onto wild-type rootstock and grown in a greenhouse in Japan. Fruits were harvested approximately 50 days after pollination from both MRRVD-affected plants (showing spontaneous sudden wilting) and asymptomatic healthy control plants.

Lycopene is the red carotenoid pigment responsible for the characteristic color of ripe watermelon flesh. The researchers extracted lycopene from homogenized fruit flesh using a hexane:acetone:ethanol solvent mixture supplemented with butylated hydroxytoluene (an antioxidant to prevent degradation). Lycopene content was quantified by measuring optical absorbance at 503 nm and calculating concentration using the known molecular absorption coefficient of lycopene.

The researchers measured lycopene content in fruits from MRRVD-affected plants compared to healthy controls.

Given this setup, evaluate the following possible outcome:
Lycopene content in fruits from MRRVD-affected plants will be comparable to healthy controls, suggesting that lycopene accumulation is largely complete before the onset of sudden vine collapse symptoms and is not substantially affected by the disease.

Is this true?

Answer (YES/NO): NO